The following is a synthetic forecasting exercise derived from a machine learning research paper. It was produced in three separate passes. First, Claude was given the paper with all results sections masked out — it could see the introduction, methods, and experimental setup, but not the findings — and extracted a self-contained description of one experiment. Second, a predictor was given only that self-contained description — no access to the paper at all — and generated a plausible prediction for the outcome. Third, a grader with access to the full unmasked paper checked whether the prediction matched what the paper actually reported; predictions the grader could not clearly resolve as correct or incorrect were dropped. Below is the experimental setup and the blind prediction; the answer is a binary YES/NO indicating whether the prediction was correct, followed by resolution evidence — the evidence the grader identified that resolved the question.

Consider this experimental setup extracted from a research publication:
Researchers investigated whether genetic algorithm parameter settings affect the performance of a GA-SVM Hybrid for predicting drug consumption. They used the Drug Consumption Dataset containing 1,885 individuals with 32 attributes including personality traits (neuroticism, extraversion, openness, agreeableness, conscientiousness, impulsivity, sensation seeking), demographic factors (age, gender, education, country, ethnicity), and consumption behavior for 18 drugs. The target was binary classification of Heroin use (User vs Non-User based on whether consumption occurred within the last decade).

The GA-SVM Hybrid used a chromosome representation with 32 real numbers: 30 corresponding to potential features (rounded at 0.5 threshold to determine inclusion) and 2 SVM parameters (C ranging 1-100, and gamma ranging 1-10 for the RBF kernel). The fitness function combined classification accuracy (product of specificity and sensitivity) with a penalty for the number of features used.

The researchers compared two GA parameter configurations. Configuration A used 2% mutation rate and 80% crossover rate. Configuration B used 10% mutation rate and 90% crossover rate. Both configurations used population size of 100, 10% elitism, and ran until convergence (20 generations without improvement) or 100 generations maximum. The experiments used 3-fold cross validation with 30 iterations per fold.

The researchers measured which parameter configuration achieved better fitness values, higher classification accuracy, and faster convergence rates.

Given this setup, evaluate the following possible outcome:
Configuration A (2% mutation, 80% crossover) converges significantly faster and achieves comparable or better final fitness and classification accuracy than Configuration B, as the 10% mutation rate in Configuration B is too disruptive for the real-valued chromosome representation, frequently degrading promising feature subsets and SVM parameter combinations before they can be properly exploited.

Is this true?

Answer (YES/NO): NO